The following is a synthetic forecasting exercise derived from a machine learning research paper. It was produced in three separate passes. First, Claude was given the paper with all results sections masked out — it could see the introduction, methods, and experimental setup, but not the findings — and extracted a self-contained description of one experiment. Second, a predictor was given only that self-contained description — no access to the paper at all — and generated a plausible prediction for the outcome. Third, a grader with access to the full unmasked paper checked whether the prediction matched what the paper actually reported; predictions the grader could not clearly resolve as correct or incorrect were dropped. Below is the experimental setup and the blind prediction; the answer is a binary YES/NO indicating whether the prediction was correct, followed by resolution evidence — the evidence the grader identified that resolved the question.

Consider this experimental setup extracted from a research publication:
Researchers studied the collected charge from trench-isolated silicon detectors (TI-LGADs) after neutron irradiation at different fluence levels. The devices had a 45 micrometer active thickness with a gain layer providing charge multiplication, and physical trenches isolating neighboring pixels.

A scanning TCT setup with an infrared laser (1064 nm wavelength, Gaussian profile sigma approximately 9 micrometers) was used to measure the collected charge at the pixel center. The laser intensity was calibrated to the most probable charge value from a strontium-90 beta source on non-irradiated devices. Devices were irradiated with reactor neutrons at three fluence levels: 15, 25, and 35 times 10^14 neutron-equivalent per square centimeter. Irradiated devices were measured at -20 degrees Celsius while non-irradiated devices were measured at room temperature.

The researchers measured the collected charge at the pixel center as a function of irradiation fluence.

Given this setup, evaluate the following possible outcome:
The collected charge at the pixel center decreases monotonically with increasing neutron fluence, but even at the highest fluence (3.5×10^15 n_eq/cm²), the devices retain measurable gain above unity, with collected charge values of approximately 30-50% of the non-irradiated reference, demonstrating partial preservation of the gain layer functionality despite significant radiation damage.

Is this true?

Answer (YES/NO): NO